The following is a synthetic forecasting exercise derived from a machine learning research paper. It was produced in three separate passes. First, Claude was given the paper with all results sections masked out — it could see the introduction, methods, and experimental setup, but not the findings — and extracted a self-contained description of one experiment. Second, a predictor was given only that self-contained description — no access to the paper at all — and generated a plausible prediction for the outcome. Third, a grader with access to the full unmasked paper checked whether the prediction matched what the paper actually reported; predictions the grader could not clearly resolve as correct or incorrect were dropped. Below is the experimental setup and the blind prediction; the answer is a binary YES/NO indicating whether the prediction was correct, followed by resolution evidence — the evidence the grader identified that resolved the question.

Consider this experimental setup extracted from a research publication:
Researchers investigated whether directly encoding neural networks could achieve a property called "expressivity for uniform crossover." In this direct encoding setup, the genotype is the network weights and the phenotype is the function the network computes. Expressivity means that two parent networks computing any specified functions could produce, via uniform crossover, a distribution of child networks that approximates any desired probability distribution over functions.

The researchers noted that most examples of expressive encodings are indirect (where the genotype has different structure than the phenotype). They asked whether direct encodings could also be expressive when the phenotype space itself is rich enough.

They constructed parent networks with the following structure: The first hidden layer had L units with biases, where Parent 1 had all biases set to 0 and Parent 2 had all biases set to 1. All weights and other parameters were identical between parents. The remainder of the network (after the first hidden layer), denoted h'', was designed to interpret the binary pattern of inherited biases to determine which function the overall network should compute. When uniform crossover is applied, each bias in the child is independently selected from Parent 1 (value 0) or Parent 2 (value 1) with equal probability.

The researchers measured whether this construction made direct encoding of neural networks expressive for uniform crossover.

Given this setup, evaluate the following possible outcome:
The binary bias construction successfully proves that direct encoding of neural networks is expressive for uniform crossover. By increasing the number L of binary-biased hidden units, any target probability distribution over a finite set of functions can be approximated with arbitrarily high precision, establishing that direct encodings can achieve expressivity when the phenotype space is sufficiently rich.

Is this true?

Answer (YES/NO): YES